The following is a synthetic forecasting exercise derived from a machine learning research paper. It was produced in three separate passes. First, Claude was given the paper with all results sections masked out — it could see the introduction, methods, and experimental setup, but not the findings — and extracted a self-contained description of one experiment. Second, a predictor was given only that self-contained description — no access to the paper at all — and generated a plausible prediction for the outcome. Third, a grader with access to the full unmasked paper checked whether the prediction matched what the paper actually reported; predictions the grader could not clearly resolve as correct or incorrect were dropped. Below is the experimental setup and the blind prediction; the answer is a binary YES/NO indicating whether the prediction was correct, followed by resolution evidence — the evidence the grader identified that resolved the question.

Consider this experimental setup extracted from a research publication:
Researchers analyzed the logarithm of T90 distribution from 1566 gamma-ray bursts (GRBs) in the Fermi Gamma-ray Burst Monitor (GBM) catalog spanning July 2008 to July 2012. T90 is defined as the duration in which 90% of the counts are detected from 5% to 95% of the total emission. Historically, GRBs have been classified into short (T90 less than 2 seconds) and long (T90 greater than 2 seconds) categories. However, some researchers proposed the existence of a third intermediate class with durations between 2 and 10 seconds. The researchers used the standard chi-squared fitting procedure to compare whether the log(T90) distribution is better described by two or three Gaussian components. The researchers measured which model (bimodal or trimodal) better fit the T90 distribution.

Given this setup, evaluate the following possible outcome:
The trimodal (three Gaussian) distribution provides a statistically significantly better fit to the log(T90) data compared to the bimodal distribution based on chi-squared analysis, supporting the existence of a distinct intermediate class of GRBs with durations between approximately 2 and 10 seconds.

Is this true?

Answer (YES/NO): NO